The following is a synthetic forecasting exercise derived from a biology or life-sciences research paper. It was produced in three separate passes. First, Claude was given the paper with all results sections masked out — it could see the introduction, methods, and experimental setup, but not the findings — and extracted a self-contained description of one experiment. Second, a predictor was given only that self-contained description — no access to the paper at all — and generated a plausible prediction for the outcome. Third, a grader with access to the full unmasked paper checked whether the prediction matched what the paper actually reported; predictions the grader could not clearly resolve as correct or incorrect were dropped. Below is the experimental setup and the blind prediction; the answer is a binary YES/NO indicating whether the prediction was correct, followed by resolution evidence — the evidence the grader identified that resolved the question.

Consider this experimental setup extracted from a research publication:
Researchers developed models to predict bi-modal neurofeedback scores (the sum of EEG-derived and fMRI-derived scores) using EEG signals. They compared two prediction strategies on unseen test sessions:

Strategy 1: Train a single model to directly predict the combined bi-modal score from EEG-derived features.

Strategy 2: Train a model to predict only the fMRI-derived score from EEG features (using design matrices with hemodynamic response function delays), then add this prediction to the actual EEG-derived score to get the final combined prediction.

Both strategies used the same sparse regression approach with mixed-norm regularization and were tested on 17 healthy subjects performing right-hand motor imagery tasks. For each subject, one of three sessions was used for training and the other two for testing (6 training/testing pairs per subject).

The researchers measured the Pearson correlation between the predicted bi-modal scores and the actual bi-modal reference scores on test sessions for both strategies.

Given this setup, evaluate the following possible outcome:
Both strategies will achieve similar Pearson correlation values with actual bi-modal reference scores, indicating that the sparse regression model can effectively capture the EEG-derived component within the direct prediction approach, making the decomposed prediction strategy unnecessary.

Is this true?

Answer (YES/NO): NO